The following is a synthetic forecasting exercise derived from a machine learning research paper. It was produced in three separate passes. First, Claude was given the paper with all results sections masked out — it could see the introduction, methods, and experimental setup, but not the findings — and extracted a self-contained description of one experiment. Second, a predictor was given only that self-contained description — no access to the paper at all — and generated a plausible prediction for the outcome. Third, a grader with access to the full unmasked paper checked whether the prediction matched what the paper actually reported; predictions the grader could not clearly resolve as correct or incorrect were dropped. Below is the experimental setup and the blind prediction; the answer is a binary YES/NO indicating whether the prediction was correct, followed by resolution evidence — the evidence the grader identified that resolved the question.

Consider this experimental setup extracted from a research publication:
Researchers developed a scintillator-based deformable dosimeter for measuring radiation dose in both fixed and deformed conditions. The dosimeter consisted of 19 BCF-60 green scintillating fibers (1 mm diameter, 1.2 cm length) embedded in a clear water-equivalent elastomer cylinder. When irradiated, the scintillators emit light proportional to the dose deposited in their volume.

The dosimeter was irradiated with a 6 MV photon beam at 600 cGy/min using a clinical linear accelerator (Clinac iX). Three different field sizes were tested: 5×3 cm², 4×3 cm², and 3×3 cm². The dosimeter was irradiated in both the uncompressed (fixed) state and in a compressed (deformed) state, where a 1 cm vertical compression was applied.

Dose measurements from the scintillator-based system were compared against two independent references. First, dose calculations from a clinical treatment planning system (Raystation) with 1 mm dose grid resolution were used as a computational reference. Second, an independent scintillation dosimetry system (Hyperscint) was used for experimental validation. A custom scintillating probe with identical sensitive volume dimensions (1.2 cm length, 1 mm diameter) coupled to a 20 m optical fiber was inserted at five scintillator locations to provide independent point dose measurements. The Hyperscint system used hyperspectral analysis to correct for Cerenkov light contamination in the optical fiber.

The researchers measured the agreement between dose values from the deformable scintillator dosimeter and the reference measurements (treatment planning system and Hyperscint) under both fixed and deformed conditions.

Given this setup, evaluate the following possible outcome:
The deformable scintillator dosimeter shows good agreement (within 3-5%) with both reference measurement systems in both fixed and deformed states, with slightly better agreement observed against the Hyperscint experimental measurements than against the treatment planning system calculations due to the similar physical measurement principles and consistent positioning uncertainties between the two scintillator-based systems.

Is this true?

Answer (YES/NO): NO